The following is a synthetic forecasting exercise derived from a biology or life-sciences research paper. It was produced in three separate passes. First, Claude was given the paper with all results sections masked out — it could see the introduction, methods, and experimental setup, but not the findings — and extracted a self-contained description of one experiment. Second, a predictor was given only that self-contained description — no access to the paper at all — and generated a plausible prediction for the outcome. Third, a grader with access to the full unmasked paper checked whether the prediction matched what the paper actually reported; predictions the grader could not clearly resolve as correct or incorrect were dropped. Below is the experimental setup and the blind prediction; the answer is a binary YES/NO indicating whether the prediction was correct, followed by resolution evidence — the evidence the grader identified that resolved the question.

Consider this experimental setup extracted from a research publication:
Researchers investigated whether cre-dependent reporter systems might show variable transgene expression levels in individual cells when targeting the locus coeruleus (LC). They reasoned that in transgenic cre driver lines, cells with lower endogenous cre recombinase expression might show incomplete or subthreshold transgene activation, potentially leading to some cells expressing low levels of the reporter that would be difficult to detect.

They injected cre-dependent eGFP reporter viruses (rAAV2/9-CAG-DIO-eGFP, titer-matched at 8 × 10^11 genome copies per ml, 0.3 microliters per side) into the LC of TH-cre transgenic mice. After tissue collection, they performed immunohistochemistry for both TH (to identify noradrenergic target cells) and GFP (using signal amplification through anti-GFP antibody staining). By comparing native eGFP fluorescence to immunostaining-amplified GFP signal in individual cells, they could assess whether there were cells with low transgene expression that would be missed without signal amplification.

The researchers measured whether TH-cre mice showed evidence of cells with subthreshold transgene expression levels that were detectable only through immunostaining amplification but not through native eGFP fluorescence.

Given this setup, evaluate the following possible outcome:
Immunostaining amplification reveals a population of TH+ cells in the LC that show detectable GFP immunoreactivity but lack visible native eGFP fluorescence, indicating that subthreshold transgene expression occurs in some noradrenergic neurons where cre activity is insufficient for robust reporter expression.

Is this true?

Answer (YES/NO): YES